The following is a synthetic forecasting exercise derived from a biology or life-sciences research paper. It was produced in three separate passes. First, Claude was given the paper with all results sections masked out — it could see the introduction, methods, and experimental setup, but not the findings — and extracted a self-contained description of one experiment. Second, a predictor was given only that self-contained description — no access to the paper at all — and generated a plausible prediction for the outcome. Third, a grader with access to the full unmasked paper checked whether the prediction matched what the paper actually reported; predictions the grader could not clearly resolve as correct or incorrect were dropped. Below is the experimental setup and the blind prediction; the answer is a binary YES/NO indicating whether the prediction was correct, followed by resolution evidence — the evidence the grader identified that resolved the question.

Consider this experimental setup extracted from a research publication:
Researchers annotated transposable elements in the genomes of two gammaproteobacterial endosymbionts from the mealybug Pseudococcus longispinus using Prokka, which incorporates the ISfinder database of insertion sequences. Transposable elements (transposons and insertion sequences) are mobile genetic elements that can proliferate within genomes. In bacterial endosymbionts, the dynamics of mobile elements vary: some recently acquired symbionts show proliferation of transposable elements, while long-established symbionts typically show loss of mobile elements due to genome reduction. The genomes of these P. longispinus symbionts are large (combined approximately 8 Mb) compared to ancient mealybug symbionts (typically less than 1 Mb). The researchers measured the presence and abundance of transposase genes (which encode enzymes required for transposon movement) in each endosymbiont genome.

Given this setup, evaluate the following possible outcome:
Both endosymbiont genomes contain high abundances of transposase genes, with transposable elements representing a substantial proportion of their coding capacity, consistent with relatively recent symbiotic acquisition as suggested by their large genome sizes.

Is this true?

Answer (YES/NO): NO